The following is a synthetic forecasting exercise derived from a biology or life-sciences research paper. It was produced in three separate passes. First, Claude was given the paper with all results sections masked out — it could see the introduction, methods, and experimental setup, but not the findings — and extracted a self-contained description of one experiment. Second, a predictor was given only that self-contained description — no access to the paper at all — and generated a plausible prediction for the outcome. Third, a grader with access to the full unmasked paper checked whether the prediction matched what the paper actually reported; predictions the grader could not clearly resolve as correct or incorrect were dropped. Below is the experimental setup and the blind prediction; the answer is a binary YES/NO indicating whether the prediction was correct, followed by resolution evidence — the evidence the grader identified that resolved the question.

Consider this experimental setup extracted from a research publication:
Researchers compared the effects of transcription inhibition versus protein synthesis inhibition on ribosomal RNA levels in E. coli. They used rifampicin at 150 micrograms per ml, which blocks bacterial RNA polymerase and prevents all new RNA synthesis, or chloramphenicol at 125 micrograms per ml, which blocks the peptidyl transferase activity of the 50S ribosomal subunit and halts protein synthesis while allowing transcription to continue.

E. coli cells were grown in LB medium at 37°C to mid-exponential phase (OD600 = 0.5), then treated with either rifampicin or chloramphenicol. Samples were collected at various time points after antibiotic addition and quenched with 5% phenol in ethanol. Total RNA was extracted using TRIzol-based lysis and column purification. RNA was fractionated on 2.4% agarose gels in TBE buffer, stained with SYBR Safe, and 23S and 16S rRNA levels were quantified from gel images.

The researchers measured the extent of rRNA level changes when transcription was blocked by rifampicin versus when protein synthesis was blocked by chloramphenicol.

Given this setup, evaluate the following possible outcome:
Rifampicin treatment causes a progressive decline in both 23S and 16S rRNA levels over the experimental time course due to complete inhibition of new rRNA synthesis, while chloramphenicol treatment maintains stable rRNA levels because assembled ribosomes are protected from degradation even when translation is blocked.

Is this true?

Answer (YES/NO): NO